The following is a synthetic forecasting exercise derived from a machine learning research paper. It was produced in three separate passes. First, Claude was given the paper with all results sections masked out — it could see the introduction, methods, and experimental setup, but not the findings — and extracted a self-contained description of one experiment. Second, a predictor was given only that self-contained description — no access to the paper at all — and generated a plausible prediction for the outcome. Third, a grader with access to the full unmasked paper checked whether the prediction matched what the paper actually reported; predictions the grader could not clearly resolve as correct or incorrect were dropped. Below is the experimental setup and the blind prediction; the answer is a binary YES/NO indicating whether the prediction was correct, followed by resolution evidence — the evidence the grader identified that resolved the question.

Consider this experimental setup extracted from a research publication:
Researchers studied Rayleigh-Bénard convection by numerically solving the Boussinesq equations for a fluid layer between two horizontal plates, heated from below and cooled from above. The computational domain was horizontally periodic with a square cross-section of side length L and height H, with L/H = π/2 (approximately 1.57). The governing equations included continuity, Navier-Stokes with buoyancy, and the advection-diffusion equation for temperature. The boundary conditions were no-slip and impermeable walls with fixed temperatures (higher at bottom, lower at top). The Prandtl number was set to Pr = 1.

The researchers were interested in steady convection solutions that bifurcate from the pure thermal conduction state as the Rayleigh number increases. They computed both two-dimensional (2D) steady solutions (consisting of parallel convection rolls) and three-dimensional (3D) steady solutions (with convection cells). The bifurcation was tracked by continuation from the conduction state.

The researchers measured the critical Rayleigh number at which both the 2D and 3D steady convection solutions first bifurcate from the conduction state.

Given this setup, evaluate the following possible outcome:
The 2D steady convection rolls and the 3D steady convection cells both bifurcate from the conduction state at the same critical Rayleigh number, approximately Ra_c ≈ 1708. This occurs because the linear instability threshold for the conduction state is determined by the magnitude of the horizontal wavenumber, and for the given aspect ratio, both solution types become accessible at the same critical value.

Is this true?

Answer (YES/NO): NO